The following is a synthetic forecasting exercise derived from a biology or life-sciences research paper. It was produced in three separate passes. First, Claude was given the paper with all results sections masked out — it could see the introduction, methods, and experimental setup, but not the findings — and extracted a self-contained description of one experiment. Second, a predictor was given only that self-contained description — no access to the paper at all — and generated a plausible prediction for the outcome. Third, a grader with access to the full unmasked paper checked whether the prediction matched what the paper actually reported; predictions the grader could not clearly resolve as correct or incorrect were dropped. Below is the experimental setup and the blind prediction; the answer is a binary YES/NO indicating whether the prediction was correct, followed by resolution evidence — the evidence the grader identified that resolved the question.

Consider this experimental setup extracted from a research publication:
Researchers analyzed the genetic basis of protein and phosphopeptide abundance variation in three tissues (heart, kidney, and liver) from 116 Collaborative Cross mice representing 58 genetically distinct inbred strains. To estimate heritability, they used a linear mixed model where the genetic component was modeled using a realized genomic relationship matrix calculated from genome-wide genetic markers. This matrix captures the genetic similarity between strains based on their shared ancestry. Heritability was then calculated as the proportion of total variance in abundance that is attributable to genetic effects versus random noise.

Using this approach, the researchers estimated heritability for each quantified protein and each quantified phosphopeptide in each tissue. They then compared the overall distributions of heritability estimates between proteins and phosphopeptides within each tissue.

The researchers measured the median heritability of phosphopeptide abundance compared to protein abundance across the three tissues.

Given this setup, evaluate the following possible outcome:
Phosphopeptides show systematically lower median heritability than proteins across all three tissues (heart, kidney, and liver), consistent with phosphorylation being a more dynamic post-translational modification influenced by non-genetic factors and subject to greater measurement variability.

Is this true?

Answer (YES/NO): YES